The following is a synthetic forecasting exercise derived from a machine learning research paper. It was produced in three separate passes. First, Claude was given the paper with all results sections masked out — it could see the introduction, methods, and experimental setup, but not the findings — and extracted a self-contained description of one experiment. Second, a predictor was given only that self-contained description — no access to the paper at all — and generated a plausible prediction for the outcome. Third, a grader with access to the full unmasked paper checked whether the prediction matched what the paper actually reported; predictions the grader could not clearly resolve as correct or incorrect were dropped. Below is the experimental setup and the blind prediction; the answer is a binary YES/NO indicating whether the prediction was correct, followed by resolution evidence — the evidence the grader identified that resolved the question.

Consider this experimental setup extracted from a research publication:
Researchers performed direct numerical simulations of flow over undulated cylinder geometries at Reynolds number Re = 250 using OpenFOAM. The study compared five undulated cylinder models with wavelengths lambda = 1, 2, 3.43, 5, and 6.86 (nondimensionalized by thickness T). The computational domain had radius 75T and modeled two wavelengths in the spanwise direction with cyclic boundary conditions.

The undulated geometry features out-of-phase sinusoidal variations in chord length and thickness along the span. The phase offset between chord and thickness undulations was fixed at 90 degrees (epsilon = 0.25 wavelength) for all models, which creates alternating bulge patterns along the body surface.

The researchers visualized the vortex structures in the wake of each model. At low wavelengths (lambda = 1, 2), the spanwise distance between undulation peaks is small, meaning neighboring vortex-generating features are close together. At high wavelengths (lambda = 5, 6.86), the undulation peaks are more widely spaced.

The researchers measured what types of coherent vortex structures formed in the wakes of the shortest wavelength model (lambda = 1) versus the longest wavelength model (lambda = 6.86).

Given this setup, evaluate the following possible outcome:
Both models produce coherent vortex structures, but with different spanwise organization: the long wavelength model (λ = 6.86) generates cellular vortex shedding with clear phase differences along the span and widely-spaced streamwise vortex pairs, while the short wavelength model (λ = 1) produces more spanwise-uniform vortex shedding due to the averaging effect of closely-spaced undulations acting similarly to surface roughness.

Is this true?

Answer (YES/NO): NO